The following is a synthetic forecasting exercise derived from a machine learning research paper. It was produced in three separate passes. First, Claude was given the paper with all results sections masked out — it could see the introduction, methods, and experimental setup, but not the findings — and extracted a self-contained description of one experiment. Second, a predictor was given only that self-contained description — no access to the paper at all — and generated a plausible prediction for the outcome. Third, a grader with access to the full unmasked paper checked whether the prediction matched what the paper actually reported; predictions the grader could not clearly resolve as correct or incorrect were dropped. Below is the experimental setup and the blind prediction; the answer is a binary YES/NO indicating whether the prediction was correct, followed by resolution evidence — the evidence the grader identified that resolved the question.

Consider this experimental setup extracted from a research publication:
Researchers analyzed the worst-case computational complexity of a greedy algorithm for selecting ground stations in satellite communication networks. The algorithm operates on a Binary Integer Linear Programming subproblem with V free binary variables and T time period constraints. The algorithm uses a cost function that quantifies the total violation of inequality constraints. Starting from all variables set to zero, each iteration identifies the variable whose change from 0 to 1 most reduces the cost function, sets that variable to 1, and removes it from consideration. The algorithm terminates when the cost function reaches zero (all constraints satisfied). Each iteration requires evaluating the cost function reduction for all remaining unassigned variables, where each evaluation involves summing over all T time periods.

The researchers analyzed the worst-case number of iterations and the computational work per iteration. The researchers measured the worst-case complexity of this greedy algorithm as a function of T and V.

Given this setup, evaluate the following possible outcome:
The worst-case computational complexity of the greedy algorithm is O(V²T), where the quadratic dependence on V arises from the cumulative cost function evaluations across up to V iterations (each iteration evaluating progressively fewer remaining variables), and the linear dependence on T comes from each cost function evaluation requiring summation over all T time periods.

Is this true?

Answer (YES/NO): YES